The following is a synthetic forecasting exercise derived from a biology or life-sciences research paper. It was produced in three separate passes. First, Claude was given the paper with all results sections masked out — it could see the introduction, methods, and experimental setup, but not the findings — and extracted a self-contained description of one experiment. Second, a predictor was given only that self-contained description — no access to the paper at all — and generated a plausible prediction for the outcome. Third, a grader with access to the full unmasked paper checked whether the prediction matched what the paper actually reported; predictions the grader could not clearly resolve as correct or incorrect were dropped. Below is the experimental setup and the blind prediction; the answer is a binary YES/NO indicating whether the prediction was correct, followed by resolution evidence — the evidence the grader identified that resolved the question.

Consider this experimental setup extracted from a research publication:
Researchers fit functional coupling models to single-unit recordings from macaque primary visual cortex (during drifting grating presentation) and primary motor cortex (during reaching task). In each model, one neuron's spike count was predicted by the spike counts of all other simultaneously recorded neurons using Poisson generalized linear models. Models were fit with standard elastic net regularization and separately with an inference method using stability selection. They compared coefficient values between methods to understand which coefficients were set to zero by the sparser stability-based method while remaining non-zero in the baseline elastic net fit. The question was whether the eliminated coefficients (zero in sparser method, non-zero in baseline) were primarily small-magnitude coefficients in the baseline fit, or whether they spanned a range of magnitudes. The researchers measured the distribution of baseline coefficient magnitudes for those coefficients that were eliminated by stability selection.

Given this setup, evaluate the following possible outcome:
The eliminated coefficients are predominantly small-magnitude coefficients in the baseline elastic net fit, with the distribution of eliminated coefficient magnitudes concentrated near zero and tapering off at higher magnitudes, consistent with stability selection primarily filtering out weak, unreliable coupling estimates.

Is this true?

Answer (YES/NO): NO